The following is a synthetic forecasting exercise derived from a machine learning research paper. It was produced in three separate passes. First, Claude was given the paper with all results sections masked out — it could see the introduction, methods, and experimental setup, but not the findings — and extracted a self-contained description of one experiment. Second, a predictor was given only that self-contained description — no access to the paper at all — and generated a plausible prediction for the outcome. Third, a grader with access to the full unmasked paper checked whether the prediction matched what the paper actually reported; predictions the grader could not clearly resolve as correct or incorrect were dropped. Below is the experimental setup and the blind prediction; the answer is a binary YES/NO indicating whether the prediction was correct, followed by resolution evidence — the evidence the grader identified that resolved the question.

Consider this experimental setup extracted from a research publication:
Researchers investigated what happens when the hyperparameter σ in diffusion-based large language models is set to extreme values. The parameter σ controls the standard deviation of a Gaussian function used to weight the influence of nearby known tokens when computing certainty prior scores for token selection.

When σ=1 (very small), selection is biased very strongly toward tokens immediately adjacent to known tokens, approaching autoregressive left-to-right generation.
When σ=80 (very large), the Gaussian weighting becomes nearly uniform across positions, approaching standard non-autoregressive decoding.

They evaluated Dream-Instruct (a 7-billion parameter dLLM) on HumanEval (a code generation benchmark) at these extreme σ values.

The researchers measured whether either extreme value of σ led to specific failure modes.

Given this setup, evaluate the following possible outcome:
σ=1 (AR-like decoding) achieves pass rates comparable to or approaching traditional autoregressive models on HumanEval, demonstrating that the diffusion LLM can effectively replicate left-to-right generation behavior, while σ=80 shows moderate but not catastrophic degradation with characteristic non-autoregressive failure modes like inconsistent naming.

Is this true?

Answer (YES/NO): NO